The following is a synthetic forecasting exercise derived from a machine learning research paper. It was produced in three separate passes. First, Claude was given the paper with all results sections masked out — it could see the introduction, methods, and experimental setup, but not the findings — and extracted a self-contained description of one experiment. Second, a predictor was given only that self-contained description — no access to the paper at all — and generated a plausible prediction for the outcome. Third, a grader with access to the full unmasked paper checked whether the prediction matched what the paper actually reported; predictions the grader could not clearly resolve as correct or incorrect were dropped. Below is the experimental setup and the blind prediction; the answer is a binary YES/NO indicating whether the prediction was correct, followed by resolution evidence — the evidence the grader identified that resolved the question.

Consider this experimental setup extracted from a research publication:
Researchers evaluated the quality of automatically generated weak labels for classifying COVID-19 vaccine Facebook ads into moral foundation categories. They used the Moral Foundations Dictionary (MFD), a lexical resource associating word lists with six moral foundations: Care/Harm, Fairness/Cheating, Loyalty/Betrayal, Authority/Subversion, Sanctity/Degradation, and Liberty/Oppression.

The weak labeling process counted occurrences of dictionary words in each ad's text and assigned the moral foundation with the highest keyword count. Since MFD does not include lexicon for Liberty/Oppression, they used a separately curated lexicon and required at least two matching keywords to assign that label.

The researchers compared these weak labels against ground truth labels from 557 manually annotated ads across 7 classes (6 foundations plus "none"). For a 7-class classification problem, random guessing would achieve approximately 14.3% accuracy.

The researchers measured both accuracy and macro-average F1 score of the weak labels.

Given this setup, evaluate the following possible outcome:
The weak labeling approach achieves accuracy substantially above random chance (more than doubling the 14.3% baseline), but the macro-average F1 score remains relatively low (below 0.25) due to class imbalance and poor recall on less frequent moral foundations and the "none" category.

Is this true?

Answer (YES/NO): YES